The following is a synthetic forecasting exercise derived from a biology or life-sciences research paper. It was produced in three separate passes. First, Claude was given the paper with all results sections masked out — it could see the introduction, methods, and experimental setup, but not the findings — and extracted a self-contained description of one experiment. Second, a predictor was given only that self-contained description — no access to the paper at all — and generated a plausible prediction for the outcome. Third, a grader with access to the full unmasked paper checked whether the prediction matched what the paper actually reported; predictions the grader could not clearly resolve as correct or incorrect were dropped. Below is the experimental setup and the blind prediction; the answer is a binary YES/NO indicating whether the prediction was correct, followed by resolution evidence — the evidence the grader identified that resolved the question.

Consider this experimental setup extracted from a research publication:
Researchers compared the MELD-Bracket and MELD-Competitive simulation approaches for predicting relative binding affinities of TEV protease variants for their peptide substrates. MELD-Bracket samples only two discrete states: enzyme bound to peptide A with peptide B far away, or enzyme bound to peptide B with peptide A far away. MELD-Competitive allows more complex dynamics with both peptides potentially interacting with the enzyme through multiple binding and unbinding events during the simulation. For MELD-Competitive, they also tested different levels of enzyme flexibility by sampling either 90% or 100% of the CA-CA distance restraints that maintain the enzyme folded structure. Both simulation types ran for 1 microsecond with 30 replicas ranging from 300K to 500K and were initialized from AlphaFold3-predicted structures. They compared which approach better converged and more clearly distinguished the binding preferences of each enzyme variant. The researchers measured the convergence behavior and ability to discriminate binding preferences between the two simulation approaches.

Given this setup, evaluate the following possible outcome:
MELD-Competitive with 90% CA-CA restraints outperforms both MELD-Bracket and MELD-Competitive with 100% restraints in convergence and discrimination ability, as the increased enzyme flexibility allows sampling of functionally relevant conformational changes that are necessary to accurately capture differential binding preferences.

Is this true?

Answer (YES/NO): NO